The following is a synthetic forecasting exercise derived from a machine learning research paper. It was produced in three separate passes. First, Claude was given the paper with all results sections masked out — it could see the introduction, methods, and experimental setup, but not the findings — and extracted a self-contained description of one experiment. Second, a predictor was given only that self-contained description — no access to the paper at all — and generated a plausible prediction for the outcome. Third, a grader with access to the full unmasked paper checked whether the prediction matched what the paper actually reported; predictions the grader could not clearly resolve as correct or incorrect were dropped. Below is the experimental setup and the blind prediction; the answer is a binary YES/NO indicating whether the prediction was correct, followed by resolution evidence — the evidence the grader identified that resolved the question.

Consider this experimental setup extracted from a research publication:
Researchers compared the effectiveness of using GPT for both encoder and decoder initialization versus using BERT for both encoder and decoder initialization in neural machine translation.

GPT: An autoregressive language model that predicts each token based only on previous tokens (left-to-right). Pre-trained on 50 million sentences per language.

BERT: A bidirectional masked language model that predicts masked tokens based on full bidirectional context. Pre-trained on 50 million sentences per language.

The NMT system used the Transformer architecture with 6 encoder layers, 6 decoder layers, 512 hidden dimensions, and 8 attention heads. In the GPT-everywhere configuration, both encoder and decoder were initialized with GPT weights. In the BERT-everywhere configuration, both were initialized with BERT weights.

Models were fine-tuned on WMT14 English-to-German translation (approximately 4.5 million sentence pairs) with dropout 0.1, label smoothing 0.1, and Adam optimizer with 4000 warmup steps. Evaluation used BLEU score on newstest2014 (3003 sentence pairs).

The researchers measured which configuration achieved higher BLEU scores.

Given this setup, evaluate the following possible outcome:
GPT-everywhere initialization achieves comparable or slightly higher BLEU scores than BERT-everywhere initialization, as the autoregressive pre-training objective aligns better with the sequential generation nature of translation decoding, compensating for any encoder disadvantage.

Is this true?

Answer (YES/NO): NO